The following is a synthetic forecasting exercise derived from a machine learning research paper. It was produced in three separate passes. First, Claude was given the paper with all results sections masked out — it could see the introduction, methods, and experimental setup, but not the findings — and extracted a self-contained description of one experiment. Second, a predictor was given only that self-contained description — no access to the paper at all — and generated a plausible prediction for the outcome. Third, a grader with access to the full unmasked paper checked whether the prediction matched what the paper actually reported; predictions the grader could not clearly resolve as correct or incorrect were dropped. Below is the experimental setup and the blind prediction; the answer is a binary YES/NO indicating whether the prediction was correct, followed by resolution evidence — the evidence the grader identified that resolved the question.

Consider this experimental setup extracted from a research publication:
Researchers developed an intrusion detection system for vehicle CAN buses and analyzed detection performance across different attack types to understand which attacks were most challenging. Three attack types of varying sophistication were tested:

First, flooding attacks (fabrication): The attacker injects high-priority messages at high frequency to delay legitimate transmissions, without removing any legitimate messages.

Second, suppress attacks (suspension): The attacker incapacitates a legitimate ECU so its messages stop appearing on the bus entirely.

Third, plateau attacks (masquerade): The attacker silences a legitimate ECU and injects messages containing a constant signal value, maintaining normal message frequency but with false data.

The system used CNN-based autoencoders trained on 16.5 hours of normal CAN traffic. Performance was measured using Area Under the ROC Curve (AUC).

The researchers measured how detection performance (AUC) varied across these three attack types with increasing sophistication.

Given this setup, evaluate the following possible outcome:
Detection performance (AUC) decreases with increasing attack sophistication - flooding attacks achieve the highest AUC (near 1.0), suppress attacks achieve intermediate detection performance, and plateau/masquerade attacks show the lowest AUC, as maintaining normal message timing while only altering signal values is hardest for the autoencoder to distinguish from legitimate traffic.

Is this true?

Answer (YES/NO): YES